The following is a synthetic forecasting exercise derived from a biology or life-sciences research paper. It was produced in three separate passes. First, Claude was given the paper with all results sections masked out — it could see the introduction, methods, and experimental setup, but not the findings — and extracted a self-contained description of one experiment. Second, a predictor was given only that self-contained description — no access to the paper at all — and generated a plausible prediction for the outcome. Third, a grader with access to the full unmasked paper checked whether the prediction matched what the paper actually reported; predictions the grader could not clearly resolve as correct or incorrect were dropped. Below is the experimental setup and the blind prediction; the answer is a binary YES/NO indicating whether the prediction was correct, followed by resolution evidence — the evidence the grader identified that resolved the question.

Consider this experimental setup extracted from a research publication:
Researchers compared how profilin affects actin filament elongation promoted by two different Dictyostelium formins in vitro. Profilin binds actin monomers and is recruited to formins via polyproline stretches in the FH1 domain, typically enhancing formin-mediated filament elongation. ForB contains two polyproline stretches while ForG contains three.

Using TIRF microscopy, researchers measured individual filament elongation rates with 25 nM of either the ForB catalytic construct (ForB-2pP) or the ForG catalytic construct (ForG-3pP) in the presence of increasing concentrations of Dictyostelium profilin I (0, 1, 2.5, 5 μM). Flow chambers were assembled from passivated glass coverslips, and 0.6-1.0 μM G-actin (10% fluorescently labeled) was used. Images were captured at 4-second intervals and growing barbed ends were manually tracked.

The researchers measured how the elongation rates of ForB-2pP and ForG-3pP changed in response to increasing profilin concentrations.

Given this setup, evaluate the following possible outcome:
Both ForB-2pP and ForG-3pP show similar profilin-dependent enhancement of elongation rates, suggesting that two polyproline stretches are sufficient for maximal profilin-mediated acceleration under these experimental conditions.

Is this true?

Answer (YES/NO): NO